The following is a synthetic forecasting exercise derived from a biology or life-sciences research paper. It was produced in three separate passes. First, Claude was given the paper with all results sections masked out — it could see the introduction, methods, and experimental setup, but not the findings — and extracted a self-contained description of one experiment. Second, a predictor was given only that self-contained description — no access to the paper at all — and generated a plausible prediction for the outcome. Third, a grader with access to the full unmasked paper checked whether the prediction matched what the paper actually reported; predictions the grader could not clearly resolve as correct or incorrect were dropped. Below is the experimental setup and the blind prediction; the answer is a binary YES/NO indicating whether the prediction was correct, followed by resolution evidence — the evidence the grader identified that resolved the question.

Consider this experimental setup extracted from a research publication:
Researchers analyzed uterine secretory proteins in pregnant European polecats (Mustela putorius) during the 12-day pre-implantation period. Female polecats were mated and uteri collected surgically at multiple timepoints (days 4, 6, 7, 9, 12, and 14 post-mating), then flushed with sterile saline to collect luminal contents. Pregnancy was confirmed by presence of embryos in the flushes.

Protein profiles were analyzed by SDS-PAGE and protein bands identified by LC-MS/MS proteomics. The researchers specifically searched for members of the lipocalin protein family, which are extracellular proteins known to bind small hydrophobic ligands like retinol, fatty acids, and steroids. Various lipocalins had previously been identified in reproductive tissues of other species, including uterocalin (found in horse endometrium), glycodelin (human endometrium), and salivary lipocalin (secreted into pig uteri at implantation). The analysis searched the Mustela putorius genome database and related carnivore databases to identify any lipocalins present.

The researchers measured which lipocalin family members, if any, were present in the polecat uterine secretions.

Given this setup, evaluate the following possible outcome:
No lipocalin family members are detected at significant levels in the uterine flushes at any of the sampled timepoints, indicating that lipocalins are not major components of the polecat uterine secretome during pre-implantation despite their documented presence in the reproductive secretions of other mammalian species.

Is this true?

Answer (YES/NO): NO